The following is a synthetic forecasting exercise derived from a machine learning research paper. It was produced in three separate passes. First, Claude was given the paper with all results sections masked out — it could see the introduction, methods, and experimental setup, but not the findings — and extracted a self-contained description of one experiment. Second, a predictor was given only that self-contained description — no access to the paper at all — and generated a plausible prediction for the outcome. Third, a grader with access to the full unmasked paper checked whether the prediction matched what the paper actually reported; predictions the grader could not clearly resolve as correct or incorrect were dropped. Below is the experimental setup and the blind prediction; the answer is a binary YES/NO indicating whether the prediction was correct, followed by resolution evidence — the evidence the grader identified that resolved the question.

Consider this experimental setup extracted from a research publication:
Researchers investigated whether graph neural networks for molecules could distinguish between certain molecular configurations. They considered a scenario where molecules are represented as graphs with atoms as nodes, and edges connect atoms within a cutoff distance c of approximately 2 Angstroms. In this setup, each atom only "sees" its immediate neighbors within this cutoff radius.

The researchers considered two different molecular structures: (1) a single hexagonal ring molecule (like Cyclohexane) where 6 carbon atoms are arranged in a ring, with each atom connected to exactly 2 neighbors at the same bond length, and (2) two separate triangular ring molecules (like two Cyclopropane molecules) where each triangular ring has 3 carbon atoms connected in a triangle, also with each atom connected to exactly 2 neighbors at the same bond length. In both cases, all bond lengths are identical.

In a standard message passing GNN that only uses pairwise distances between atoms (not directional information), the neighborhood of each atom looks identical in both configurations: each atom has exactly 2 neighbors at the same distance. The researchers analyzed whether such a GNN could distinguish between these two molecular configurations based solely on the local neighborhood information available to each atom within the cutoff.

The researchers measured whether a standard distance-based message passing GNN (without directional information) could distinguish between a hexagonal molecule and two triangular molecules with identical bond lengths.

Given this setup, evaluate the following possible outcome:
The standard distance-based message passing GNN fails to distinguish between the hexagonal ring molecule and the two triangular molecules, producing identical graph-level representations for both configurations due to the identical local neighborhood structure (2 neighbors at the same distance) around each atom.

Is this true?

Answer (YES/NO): YES